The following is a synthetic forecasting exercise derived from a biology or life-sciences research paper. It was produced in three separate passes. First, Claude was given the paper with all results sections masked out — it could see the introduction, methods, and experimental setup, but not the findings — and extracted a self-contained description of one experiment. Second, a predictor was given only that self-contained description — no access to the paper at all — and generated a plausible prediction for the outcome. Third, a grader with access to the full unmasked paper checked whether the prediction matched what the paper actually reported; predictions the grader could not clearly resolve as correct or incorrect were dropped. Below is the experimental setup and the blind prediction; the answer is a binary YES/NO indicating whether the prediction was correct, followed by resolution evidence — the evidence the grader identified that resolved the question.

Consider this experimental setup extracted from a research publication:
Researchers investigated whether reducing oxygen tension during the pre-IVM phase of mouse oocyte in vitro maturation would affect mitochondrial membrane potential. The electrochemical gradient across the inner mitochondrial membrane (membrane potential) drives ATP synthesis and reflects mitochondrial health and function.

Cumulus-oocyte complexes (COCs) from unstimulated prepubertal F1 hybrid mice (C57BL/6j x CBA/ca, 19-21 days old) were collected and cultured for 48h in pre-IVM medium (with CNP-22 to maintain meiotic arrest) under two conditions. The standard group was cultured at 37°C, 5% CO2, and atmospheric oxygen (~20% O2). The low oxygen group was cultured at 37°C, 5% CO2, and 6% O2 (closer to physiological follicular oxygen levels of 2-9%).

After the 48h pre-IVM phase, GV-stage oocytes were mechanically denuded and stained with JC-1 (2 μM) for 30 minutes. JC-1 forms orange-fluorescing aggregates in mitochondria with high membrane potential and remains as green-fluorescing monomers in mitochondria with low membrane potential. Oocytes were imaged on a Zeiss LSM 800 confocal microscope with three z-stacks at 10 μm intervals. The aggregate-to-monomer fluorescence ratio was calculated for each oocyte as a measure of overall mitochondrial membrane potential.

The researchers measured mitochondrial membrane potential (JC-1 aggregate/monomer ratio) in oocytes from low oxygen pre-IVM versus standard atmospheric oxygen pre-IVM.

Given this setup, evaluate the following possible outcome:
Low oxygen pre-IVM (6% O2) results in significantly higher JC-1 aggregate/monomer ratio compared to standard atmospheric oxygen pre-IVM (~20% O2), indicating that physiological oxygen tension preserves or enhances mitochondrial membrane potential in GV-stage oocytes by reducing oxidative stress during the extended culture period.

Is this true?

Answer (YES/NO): NO